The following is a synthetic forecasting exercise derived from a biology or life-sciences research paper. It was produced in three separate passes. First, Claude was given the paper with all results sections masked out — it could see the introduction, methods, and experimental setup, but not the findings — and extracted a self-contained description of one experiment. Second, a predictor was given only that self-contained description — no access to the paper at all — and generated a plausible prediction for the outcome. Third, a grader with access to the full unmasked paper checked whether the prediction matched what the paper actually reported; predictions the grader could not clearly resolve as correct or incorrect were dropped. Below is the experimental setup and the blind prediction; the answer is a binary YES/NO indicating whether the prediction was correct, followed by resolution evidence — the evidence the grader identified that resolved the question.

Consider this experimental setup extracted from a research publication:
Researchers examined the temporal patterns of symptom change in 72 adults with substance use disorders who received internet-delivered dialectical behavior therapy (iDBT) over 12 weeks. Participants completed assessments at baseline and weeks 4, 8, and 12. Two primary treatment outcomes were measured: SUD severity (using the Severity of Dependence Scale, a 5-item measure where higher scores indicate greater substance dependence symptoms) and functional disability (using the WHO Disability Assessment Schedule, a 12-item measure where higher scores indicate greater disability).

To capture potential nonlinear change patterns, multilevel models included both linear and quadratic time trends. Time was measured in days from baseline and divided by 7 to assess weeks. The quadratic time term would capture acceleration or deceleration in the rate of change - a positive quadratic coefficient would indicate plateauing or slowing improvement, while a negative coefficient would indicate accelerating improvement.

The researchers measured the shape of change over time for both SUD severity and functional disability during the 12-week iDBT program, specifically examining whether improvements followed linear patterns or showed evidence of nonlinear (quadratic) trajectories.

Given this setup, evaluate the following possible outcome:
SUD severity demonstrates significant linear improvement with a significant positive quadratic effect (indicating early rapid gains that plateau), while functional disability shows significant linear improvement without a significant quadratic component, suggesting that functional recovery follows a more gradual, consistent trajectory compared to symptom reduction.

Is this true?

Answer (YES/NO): YES